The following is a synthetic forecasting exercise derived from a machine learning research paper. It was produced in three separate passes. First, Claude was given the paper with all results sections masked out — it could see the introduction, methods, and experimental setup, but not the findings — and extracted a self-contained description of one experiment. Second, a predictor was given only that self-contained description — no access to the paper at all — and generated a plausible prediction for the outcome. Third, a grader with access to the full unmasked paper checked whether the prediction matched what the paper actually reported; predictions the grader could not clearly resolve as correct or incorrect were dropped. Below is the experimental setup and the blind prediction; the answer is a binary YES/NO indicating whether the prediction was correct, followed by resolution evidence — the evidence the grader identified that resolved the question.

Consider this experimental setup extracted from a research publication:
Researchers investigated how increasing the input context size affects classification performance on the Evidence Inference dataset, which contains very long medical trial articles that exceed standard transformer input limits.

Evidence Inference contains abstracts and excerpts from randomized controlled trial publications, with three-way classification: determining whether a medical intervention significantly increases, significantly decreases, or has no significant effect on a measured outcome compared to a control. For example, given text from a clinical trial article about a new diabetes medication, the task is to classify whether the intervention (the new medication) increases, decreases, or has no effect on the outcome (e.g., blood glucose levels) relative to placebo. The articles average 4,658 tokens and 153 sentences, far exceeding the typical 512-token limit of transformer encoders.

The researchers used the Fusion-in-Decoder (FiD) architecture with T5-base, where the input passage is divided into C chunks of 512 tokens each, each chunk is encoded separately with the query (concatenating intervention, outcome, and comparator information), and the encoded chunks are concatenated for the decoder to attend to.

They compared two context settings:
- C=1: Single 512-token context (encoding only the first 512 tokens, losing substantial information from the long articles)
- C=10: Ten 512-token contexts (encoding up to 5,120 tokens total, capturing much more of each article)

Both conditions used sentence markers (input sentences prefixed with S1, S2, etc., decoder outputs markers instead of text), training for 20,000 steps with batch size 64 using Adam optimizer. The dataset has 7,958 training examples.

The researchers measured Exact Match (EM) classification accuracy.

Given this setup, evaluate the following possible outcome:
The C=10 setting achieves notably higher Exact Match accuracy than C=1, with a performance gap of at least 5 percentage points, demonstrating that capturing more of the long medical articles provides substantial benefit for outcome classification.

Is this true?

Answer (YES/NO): YES